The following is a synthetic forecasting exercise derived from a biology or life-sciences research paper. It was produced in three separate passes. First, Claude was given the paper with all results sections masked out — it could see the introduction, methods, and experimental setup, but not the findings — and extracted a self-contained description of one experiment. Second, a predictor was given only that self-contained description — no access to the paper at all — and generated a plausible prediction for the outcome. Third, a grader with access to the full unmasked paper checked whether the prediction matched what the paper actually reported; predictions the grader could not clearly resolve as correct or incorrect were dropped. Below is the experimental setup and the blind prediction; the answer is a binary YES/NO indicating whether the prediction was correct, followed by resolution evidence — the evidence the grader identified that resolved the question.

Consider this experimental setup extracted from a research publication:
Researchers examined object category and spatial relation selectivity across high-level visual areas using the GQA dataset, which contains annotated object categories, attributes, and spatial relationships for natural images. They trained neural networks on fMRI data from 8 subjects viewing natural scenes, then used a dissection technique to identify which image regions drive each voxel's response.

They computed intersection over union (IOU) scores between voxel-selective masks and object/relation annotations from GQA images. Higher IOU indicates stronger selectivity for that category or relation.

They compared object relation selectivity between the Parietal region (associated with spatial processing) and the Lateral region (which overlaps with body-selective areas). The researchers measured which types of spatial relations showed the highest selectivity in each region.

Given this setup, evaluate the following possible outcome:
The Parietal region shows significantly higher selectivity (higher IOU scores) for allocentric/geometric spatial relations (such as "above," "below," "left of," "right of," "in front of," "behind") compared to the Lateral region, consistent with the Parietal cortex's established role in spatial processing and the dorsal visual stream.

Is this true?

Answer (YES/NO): YES